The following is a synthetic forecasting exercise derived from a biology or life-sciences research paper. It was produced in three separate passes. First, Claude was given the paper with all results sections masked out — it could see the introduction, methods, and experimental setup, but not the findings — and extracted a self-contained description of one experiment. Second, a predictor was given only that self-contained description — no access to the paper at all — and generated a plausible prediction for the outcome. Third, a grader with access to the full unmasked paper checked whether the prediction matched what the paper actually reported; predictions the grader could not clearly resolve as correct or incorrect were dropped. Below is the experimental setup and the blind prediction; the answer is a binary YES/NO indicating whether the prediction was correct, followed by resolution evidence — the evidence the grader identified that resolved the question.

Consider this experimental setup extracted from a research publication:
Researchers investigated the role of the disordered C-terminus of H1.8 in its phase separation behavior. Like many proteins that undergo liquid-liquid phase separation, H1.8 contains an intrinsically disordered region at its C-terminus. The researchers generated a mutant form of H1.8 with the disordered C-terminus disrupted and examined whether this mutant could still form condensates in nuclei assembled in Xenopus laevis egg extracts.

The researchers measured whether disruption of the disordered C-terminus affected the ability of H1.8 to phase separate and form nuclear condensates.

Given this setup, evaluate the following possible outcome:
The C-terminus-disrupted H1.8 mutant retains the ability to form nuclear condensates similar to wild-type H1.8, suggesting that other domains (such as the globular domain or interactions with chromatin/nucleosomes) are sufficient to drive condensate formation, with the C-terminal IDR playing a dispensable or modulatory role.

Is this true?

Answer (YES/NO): NO